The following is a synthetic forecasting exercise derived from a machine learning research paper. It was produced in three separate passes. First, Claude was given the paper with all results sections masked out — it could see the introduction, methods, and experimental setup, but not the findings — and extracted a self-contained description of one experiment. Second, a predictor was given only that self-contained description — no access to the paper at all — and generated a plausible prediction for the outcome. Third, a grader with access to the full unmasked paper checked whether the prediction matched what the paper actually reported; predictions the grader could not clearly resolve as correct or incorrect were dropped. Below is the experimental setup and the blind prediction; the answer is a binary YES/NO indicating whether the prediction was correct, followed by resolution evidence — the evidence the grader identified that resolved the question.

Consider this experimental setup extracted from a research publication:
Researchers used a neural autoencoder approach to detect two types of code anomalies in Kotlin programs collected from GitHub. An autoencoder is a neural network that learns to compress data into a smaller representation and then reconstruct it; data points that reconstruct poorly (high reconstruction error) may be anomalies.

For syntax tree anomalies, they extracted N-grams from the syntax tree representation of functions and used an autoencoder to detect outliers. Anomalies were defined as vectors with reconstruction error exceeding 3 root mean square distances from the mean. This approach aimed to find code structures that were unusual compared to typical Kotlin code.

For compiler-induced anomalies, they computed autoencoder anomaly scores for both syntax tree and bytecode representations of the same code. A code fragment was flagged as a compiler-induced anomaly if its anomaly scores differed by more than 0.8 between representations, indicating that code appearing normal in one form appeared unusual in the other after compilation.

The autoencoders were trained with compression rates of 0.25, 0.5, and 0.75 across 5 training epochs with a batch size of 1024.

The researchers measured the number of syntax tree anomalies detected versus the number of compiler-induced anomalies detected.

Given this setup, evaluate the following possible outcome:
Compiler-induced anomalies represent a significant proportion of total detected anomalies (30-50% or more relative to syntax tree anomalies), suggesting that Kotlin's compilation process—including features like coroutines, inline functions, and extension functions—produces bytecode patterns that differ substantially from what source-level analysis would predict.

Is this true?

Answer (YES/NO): NO